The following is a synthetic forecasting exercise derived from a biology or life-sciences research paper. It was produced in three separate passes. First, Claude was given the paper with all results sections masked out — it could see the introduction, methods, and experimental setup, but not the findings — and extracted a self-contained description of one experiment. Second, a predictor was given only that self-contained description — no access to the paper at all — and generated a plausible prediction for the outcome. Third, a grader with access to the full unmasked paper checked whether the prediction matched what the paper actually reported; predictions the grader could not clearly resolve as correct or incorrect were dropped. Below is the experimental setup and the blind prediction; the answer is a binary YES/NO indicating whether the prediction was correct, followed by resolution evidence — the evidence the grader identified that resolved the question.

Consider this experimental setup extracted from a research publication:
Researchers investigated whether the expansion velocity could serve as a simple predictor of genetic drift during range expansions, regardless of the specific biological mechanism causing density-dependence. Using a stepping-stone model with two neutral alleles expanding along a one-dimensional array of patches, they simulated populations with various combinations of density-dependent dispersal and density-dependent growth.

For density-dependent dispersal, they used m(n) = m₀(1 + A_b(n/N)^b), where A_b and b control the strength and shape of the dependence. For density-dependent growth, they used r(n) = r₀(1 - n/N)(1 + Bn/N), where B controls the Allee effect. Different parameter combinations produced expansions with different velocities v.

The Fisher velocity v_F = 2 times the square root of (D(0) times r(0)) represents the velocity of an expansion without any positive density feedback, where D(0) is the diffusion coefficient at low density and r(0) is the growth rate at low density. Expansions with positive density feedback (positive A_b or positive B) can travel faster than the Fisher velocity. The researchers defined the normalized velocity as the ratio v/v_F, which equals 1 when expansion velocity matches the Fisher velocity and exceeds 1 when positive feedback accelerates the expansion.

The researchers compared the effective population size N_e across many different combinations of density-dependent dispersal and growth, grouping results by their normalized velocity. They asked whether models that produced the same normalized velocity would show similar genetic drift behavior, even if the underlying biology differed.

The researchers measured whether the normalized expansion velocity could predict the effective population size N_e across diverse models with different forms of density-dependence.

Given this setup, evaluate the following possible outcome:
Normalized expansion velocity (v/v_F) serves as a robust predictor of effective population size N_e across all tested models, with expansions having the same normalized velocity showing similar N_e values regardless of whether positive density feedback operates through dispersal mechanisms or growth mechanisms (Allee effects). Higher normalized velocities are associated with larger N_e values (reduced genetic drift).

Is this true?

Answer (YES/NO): YES